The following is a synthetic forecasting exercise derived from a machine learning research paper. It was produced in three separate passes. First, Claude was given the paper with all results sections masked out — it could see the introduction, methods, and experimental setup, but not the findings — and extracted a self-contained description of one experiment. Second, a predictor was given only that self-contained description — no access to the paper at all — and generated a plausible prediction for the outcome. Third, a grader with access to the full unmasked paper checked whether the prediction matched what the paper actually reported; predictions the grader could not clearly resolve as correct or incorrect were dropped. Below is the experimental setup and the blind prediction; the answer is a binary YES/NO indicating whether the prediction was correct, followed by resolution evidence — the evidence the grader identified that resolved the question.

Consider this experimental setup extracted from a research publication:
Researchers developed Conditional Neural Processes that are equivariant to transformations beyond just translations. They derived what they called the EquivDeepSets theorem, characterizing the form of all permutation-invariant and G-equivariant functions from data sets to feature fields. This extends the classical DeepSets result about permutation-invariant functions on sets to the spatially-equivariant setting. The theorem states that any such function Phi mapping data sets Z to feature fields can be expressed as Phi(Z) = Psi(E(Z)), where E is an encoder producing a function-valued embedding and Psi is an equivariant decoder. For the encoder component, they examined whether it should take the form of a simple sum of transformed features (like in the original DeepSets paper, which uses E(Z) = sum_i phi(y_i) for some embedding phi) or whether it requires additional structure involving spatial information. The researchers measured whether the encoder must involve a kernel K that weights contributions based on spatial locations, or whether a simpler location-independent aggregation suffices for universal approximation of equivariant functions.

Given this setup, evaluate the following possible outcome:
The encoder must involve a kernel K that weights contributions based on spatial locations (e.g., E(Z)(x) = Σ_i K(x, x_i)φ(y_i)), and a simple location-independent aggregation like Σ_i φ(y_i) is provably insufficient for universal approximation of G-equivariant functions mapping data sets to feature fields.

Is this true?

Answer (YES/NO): YES